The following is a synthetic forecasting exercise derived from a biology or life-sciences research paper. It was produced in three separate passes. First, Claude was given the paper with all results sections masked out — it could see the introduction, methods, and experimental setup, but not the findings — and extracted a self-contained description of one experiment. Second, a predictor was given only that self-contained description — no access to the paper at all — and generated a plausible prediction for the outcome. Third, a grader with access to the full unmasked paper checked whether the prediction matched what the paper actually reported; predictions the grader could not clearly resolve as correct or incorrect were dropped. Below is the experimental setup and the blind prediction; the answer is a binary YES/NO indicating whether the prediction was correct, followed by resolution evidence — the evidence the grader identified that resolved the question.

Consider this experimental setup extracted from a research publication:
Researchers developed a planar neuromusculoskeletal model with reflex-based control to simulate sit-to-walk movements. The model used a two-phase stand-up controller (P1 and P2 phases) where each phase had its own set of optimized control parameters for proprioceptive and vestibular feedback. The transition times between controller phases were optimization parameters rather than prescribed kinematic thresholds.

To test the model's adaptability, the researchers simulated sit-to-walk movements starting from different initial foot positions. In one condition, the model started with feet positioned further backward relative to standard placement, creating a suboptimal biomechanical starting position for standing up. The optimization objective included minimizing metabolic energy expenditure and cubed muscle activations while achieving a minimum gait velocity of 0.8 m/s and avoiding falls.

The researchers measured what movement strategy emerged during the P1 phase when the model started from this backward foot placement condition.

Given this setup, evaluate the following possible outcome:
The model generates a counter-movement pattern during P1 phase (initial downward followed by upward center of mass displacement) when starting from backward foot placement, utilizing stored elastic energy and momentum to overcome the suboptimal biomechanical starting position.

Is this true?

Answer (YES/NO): NO